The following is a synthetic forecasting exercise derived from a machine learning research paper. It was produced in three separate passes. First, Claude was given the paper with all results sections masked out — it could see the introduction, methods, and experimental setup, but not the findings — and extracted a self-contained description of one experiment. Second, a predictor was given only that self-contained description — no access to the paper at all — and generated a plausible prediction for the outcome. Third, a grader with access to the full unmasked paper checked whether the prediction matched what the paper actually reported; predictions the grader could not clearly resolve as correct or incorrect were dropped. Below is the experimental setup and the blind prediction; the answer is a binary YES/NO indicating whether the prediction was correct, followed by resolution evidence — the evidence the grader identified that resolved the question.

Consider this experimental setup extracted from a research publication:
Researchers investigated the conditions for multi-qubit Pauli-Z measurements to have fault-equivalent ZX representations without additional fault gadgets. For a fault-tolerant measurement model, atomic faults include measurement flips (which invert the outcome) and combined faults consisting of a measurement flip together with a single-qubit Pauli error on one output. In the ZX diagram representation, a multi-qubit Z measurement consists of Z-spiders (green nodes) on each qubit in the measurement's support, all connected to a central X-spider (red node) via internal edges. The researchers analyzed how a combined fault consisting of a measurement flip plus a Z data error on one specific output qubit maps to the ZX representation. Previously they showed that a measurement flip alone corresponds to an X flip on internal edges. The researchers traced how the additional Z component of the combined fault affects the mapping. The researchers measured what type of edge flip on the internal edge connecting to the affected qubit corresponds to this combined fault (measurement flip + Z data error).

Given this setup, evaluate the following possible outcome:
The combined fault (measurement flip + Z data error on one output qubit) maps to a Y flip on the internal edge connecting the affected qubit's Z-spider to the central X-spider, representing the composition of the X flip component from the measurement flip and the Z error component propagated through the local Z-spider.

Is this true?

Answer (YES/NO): YES